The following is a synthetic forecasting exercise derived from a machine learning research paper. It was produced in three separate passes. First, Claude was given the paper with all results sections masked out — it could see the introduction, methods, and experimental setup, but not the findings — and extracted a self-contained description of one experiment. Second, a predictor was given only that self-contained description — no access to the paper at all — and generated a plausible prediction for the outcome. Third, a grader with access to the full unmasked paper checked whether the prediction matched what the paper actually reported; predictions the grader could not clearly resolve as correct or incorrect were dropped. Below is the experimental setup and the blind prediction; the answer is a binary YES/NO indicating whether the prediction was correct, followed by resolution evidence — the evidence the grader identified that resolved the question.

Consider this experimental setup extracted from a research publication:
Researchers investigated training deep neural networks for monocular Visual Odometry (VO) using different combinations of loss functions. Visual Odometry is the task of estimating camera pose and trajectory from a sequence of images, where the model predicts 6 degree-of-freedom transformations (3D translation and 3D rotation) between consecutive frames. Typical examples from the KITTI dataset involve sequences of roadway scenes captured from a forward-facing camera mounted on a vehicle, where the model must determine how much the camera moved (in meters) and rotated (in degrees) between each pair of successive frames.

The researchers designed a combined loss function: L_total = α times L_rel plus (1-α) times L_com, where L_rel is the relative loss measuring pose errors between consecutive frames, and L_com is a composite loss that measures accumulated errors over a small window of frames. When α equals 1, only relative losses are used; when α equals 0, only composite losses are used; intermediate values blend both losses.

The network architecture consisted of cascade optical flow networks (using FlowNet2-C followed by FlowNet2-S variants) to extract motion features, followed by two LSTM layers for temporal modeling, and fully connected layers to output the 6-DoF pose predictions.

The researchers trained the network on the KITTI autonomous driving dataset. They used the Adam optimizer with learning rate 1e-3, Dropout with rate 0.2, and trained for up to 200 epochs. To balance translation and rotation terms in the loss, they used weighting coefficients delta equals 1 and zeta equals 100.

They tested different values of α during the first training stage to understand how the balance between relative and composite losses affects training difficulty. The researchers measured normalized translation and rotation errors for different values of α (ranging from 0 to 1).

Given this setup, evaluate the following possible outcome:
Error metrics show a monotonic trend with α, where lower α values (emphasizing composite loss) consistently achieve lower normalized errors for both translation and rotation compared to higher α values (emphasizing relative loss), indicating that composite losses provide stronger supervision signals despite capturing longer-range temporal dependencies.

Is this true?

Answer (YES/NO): NO